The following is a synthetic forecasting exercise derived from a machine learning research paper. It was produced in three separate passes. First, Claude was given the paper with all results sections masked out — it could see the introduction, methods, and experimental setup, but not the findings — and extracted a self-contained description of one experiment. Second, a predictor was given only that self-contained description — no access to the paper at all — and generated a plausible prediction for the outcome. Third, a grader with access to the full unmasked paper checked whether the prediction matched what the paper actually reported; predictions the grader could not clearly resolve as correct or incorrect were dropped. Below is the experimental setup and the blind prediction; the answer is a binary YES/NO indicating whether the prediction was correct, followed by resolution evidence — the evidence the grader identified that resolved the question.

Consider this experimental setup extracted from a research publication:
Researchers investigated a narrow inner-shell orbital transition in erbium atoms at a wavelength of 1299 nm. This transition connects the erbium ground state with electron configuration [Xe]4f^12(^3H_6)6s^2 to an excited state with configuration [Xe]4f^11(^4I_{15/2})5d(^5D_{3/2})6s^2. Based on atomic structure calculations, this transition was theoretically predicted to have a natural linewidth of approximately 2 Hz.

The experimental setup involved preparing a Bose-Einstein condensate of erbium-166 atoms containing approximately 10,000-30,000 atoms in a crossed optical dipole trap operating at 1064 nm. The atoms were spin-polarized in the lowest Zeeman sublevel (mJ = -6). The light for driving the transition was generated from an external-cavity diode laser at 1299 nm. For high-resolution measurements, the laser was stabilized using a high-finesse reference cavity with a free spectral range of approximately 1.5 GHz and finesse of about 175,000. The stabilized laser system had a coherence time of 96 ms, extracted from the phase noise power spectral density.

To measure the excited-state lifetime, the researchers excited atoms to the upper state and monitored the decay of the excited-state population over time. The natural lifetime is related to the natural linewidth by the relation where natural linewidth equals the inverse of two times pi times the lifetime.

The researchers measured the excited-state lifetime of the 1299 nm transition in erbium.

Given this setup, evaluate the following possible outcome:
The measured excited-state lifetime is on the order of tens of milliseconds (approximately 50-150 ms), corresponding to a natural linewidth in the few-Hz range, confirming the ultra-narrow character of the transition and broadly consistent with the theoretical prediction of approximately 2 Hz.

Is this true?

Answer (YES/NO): NO